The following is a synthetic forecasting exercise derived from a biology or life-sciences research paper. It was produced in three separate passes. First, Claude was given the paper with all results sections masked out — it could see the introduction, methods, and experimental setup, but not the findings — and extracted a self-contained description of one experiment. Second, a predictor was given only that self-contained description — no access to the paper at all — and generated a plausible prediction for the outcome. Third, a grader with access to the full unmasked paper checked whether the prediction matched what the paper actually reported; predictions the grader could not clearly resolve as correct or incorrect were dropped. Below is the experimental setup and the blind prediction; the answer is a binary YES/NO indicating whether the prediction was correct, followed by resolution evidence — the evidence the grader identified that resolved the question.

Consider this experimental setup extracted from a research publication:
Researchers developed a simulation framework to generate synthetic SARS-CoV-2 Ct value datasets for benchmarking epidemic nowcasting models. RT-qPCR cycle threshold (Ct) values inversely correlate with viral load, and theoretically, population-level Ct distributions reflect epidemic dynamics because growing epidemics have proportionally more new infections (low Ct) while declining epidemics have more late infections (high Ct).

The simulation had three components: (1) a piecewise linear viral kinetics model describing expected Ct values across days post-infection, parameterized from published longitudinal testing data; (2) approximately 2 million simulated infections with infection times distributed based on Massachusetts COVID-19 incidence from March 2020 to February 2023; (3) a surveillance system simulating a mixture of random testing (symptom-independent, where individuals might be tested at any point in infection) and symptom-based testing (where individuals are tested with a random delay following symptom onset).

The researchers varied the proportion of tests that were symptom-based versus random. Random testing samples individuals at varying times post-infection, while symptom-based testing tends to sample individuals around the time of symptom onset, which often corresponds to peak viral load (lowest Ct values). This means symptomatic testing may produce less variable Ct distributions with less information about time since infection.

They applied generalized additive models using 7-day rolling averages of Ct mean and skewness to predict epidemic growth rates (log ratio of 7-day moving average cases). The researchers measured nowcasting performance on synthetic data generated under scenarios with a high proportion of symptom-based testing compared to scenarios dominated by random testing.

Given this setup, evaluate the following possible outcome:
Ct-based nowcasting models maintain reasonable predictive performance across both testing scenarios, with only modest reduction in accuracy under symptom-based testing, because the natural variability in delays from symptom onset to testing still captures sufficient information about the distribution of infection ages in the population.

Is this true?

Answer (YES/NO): NO